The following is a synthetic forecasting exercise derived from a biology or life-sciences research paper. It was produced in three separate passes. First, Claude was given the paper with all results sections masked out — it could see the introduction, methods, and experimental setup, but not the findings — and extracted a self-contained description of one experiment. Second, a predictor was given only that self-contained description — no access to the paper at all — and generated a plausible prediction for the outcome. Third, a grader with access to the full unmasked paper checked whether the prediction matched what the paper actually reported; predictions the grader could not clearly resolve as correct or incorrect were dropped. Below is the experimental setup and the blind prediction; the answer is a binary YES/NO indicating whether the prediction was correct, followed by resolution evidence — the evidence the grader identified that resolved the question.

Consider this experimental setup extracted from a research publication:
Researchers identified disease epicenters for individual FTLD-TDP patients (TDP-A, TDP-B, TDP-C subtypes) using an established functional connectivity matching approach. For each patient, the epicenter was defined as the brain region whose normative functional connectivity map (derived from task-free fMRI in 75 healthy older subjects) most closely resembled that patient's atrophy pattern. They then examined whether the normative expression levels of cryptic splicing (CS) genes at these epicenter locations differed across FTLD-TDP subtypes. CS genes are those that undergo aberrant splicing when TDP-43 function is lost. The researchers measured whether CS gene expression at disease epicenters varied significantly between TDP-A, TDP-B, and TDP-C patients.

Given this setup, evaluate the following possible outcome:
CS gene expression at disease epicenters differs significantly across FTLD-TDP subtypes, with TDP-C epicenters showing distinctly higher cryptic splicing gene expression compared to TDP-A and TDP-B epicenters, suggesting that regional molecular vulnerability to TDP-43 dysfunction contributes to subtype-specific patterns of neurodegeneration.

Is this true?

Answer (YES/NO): NO